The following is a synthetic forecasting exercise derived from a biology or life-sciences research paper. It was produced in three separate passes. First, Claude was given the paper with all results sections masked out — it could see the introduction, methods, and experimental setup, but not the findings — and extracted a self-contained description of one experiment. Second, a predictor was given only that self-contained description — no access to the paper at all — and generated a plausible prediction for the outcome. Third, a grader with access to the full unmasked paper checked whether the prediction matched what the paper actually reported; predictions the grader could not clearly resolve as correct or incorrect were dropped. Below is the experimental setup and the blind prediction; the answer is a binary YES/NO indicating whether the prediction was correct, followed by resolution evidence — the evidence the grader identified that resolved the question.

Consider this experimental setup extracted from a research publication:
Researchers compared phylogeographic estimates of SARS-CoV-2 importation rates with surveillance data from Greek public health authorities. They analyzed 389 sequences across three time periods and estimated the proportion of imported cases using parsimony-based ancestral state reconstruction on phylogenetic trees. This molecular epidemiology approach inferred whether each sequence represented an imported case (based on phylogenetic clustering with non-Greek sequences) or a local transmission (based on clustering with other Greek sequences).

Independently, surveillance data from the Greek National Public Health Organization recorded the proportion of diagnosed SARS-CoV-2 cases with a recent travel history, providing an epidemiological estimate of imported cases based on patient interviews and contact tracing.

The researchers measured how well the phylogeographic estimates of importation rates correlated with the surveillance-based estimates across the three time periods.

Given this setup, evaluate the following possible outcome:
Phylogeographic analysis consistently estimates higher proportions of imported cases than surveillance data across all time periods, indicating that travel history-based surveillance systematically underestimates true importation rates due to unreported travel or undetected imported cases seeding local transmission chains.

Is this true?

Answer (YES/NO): NO